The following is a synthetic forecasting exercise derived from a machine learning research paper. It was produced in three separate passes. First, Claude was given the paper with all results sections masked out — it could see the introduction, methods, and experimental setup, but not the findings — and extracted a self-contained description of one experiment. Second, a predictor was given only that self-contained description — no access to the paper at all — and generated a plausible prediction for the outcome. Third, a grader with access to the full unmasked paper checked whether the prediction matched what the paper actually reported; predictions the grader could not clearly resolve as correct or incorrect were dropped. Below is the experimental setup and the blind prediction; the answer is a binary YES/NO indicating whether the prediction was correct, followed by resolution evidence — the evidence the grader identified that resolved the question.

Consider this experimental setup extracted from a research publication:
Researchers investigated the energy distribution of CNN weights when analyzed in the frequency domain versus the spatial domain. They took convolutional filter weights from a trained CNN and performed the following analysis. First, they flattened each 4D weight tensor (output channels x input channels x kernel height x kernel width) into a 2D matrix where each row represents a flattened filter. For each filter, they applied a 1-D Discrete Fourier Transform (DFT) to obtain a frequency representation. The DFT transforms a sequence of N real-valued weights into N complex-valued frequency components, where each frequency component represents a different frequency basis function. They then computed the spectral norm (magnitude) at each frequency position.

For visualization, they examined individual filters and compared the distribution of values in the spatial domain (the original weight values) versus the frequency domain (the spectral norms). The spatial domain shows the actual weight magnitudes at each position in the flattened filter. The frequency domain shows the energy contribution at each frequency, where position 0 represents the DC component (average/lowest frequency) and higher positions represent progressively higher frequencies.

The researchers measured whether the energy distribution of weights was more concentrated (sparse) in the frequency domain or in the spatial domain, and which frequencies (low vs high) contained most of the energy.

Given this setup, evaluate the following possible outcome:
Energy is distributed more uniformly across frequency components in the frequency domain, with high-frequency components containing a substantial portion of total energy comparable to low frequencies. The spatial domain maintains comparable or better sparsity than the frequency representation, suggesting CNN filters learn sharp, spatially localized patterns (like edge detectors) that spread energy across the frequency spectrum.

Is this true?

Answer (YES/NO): NO